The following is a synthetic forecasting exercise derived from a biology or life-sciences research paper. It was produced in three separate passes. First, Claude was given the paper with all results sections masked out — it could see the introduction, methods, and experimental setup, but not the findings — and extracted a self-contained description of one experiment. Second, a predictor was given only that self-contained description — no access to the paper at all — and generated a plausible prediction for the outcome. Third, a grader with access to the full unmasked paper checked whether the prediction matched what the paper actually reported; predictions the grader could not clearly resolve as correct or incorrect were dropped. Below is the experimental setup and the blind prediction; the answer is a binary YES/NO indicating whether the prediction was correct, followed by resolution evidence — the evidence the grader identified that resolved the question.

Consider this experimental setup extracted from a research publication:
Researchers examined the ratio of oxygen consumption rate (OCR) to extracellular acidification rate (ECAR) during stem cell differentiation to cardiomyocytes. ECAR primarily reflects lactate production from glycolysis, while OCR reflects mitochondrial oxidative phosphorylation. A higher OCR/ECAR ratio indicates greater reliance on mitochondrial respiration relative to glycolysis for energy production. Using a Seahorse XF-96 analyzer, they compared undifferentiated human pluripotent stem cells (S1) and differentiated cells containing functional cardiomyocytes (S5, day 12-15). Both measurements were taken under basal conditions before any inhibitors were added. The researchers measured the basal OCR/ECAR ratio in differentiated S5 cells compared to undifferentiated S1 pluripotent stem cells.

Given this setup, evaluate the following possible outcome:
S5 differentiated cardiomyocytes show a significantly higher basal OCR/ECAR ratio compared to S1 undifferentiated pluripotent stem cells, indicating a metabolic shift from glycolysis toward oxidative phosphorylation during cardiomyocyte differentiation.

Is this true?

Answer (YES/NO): YES